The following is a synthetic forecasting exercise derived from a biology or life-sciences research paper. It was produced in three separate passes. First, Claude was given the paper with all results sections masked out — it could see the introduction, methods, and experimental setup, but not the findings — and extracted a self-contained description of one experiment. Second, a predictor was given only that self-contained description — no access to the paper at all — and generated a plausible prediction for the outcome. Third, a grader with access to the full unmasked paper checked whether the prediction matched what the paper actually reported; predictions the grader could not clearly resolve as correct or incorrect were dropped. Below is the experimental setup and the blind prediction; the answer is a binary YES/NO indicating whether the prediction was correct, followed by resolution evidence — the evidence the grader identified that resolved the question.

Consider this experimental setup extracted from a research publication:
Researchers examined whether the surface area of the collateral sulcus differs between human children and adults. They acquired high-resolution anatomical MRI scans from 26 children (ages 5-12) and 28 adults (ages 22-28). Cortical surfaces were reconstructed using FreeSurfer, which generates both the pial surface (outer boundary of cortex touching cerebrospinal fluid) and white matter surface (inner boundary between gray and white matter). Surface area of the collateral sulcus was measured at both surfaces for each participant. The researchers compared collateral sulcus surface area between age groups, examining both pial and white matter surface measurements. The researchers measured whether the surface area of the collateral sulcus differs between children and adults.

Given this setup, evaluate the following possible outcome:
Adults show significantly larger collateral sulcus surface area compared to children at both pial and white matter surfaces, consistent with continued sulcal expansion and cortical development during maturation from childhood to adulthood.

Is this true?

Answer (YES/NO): YES